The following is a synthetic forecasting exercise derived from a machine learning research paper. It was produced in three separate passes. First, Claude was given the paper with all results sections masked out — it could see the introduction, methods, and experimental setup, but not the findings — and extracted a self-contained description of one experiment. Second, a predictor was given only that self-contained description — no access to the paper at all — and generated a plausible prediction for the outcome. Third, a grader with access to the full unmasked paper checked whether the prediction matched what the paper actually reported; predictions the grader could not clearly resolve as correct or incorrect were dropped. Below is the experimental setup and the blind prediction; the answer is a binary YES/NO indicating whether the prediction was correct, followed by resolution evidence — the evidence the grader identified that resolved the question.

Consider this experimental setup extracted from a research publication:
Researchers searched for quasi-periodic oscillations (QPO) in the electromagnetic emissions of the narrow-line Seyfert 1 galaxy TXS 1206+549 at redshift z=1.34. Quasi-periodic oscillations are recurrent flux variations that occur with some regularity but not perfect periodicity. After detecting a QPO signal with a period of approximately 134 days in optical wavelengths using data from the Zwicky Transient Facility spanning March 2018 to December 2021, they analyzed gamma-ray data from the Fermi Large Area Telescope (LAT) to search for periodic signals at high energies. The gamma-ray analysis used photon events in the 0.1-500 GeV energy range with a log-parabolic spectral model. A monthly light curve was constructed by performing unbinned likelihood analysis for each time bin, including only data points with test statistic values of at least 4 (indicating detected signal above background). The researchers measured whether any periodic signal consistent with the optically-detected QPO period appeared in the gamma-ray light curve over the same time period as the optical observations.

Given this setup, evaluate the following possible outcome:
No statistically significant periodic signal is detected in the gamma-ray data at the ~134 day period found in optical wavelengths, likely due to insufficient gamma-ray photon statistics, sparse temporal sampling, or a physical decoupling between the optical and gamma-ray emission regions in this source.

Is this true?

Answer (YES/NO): NO